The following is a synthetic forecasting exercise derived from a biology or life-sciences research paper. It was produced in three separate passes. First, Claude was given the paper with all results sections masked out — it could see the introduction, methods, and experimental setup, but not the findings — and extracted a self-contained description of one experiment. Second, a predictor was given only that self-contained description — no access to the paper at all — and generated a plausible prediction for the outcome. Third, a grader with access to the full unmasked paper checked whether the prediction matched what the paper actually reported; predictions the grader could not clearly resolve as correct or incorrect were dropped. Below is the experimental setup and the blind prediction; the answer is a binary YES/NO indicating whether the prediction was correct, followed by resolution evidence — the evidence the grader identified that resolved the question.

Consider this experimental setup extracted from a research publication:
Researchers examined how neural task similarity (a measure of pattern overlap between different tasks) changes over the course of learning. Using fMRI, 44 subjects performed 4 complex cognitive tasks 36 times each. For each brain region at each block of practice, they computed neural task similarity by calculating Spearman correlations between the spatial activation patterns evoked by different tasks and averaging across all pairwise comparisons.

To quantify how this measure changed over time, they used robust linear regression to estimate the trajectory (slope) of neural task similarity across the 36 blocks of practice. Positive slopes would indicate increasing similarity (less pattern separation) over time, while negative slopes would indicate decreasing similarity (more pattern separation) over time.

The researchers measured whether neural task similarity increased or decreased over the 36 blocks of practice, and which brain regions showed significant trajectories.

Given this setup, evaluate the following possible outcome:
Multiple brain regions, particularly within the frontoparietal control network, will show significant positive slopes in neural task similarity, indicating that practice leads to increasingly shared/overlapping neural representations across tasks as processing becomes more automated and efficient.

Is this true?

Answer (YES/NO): NO